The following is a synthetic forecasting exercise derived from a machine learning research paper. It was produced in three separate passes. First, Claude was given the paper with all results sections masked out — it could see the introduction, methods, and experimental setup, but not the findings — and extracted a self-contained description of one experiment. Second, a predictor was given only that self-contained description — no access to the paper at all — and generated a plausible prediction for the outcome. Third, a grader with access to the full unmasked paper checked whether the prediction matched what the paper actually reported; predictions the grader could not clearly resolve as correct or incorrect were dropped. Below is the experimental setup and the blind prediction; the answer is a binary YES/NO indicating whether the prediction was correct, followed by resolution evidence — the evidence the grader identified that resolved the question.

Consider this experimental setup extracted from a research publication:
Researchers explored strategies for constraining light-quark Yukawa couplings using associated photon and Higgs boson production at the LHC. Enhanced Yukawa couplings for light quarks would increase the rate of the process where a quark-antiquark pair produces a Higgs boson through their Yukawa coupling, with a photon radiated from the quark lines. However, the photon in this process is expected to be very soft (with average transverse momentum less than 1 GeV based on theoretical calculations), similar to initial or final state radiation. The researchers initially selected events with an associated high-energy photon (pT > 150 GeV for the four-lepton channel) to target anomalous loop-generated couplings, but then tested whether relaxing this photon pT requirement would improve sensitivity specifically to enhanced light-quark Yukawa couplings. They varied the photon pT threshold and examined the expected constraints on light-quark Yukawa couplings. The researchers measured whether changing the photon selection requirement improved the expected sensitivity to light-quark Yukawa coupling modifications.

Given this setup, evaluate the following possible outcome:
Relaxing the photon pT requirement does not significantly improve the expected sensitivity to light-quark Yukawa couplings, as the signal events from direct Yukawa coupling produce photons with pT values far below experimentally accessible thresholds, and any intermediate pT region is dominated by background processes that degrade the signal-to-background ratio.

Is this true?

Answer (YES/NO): NO